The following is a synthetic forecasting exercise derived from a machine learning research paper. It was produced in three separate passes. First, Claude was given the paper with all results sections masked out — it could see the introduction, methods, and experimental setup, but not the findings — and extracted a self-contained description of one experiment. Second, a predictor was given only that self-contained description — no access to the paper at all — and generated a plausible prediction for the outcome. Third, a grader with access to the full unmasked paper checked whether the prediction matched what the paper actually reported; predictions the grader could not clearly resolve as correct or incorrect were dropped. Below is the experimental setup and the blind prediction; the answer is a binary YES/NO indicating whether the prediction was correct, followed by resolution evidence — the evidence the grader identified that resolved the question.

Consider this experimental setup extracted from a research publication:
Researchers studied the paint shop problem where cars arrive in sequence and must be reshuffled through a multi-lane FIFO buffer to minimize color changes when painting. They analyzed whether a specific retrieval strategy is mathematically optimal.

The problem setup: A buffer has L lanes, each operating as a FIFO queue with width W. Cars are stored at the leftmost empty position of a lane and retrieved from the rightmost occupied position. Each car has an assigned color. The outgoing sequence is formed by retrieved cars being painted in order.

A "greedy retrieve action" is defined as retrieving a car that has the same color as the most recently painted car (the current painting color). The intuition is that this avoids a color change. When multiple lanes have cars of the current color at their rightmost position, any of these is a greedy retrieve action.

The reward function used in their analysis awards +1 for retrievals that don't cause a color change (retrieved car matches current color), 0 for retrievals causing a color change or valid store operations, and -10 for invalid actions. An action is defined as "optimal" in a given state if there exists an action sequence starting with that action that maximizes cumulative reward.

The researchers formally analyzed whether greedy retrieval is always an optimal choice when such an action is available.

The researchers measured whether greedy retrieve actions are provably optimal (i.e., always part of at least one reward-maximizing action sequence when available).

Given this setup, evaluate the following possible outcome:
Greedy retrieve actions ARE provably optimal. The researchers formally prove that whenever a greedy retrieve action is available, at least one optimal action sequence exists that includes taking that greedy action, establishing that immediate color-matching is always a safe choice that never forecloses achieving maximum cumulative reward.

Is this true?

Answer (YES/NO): YES